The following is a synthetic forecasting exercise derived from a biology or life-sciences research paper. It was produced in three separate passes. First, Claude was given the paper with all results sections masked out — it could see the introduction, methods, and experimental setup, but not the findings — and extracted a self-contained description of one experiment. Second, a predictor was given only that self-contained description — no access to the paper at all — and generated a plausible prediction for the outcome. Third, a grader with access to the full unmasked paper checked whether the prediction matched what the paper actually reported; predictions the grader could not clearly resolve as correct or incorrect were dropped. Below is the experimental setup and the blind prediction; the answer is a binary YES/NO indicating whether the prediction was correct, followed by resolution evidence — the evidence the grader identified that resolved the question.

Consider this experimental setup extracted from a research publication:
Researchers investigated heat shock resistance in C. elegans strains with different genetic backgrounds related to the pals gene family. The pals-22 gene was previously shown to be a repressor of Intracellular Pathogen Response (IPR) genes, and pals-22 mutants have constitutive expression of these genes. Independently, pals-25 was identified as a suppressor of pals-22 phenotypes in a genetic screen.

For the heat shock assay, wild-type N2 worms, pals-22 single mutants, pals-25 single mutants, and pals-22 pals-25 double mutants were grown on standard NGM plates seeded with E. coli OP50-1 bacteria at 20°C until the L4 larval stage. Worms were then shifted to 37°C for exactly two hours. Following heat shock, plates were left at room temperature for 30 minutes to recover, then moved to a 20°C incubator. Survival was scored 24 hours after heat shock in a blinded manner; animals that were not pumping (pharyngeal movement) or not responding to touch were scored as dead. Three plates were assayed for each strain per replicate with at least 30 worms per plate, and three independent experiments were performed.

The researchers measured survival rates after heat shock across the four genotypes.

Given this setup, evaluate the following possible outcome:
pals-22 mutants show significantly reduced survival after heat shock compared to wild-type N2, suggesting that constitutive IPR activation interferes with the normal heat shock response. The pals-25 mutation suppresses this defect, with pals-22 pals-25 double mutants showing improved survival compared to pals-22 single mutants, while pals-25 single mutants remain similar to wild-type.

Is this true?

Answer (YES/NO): NO